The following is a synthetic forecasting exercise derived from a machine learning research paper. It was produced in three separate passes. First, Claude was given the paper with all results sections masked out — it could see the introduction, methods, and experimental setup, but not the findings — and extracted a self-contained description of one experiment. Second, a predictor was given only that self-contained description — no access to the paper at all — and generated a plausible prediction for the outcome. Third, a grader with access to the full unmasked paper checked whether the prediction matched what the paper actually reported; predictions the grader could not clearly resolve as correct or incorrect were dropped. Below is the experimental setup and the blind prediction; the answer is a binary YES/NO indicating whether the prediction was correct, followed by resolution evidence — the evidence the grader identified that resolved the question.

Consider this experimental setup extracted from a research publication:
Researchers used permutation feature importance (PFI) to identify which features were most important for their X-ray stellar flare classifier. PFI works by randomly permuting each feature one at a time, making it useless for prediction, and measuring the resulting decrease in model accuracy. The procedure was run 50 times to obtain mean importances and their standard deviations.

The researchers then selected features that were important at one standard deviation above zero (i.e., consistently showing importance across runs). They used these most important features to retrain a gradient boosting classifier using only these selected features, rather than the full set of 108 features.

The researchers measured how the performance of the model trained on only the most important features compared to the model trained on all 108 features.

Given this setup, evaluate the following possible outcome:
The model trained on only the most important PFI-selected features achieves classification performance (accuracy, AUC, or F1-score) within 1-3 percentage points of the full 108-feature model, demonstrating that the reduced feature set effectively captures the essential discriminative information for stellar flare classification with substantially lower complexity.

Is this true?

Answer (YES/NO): NO